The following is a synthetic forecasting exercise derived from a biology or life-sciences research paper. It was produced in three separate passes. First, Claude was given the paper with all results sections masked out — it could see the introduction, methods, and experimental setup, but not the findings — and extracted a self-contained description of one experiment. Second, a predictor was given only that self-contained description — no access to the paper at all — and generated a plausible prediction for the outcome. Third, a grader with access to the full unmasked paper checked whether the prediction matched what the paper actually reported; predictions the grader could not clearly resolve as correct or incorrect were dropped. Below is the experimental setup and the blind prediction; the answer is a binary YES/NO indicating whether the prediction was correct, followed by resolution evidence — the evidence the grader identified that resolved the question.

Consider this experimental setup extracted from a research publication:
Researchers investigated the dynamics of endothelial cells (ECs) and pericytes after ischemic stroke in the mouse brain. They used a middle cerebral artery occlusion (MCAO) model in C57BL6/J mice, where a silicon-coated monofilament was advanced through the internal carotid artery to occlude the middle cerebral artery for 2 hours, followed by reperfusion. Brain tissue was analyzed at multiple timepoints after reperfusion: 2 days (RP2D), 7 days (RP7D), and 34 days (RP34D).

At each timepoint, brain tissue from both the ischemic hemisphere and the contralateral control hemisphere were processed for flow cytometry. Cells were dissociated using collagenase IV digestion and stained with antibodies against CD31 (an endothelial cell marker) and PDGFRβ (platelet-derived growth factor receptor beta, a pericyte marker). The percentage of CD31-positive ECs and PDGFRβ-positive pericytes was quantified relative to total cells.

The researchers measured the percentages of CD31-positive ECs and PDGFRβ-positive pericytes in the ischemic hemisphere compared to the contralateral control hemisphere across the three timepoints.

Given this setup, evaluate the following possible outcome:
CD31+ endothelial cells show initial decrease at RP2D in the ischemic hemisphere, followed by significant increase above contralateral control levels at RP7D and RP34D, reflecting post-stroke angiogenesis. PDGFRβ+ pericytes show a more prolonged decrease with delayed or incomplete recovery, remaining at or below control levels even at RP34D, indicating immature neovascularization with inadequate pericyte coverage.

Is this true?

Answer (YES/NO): NO